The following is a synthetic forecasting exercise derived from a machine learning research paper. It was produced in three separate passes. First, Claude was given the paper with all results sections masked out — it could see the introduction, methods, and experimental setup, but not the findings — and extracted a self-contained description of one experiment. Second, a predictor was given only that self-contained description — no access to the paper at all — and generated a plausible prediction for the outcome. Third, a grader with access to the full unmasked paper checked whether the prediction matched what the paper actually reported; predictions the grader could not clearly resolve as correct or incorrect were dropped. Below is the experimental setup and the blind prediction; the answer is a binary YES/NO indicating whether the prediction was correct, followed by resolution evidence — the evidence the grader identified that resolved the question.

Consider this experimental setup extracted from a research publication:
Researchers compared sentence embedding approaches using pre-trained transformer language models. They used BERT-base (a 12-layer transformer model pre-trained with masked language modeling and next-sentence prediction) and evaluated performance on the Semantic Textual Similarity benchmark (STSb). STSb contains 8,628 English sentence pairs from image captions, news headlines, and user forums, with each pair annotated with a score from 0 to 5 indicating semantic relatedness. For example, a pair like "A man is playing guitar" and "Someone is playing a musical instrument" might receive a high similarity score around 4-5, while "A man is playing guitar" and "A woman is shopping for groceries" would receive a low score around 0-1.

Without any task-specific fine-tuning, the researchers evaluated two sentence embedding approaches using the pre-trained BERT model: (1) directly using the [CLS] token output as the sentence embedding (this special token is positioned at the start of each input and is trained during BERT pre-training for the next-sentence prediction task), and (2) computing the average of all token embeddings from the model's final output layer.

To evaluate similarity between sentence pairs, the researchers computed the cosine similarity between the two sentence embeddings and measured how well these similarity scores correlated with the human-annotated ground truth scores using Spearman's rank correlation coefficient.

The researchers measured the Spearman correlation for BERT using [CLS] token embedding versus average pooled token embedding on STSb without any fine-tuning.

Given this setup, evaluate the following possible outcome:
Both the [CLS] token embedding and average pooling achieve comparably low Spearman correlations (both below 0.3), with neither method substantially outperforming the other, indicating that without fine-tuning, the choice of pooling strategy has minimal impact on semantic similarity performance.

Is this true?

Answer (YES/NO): NO